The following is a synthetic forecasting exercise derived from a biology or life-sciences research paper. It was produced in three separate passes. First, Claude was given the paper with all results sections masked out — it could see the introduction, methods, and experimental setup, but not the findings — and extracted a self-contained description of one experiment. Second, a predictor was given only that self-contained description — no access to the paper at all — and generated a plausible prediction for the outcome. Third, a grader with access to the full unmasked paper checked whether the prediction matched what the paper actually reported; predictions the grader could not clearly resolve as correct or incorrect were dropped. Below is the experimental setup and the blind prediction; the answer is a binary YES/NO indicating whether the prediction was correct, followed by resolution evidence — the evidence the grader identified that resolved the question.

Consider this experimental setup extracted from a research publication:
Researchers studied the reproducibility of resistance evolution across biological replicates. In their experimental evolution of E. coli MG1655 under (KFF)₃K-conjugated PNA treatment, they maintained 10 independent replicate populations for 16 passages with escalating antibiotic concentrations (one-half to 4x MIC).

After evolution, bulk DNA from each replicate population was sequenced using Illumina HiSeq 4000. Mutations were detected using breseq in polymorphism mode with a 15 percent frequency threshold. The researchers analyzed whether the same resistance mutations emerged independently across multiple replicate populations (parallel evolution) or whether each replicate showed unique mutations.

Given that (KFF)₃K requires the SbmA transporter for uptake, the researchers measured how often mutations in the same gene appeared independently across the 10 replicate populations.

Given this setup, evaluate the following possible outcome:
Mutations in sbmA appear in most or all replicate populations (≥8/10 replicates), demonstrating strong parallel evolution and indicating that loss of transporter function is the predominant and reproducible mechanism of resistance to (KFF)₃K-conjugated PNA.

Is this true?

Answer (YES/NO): YES